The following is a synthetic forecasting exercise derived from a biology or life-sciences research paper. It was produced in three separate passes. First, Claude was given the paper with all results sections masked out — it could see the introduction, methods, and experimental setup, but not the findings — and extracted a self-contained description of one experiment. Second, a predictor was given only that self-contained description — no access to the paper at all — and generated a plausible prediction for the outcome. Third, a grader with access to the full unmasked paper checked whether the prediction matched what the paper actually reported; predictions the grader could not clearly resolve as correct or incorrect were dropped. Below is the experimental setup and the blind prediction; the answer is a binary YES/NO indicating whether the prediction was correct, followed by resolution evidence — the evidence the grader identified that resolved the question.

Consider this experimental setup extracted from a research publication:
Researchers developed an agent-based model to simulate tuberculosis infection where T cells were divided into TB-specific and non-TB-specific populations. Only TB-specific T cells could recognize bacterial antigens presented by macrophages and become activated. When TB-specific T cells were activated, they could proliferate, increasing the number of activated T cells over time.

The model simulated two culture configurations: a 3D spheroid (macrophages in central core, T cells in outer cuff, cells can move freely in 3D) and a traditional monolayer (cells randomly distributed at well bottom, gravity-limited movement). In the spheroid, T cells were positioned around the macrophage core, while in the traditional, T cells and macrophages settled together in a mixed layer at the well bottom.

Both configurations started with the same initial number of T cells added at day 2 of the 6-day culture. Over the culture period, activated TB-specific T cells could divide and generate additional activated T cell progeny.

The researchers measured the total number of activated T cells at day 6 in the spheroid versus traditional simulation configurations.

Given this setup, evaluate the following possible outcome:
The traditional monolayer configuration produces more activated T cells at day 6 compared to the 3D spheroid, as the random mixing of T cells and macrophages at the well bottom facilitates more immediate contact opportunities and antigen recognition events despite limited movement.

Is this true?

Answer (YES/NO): NO